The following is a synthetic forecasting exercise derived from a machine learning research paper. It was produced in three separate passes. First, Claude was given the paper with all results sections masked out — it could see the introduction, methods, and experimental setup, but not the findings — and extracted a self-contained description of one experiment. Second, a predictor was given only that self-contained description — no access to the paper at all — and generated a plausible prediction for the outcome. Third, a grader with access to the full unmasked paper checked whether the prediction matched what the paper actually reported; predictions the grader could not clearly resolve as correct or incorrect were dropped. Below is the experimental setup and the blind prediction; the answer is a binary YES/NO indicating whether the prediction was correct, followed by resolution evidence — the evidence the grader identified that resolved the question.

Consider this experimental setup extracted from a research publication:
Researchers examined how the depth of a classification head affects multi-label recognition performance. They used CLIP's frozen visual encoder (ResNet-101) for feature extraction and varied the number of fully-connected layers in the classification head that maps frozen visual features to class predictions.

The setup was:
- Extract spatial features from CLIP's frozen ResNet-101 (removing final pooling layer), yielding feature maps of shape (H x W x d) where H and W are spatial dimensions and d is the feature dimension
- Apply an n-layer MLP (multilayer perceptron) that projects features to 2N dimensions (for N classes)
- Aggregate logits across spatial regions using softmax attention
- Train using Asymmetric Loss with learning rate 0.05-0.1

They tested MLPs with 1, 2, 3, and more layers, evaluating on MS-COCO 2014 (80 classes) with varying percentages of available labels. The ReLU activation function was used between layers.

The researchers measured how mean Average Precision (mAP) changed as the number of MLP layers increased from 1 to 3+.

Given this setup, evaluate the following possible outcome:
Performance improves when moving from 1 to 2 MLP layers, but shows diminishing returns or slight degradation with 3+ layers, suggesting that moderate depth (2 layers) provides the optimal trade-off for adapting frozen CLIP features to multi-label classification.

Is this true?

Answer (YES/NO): NO